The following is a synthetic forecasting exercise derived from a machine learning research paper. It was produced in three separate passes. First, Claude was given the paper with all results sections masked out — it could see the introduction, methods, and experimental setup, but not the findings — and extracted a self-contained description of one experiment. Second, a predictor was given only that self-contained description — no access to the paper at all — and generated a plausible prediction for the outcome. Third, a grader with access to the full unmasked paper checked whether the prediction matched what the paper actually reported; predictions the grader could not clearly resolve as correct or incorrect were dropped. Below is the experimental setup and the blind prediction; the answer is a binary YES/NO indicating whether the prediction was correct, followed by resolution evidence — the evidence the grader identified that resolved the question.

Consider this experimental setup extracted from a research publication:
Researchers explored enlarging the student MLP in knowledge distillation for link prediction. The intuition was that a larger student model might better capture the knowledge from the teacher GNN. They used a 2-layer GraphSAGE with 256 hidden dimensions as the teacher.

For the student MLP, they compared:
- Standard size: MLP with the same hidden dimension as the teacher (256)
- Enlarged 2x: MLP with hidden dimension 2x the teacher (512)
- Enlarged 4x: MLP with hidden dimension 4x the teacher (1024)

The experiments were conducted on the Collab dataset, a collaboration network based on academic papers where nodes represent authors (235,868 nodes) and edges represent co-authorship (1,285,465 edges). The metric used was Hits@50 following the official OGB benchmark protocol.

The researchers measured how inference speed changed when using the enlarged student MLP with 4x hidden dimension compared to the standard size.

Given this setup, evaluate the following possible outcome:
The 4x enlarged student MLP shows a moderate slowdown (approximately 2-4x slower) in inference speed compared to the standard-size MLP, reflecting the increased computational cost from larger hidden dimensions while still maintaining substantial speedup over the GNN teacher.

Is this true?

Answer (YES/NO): YES